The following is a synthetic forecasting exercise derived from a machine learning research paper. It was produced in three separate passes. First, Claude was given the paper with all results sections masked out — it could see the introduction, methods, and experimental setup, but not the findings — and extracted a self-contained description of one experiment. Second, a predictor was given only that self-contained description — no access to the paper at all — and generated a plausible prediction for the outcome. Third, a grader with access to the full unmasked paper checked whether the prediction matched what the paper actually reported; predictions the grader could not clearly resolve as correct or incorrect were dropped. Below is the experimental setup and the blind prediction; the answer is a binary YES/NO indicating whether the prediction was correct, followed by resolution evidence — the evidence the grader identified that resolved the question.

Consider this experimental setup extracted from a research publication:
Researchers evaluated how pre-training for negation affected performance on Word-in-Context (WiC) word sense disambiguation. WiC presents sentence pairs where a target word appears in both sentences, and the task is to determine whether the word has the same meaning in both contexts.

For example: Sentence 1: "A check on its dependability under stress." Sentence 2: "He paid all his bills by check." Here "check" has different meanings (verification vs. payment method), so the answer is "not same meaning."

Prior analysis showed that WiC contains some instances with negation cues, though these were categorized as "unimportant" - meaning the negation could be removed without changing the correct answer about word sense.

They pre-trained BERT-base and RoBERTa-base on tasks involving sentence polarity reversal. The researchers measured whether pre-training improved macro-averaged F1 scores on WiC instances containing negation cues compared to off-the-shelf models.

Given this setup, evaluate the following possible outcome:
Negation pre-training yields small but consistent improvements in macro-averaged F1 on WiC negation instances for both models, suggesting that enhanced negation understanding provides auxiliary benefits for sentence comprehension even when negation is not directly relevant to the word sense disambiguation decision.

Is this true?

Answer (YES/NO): NO